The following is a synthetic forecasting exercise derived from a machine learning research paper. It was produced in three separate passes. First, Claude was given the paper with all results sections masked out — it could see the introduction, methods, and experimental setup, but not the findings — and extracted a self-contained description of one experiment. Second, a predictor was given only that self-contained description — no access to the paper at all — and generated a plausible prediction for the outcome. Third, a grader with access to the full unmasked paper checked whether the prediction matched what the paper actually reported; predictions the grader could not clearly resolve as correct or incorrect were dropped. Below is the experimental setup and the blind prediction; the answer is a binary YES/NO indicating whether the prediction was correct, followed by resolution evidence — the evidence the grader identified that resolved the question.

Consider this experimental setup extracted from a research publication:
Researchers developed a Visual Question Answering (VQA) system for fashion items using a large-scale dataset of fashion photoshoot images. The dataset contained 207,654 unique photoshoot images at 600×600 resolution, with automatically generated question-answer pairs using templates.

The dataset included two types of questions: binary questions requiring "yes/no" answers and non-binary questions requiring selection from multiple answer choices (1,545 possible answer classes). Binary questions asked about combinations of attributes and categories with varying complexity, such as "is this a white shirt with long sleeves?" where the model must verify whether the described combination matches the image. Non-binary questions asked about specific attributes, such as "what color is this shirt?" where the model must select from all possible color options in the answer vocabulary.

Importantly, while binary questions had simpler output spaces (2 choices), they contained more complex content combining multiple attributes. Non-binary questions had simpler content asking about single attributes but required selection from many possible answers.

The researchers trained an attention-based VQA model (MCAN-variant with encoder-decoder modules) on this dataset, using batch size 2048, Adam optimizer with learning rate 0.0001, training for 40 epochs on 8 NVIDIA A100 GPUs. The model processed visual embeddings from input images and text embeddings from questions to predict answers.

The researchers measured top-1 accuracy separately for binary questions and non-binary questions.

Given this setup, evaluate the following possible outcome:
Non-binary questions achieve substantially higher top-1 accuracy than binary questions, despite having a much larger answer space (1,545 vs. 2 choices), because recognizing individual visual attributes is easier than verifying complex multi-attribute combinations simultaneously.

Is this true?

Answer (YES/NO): NO